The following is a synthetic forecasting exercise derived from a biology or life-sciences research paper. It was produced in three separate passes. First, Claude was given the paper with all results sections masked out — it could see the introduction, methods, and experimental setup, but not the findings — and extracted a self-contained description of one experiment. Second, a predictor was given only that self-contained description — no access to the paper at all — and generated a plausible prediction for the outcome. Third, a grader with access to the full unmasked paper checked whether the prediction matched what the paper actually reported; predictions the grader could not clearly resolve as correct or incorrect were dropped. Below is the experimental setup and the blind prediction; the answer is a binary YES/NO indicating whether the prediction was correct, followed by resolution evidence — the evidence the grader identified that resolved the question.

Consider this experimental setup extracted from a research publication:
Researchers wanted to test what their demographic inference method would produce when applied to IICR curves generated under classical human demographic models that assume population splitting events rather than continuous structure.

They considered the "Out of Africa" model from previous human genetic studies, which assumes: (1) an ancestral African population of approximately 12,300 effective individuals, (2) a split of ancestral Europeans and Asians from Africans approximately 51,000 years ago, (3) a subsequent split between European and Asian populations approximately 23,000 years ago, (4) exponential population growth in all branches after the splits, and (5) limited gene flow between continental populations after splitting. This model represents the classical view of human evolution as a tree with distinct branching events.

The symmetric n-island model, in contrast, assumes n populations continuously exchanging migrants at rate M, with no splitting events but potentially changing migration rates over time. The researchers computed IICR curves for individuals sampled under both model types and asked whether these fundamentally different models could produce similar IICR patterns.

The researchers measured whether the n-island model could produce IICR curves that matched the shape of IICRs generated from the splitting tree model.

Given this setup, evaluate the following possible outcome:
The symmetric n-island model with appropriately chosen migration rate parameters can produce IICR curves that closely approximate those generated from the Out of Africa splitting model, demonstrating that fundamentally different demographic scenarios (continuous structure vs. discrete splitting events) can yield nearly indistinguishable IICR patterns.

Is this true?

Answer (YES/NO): NO